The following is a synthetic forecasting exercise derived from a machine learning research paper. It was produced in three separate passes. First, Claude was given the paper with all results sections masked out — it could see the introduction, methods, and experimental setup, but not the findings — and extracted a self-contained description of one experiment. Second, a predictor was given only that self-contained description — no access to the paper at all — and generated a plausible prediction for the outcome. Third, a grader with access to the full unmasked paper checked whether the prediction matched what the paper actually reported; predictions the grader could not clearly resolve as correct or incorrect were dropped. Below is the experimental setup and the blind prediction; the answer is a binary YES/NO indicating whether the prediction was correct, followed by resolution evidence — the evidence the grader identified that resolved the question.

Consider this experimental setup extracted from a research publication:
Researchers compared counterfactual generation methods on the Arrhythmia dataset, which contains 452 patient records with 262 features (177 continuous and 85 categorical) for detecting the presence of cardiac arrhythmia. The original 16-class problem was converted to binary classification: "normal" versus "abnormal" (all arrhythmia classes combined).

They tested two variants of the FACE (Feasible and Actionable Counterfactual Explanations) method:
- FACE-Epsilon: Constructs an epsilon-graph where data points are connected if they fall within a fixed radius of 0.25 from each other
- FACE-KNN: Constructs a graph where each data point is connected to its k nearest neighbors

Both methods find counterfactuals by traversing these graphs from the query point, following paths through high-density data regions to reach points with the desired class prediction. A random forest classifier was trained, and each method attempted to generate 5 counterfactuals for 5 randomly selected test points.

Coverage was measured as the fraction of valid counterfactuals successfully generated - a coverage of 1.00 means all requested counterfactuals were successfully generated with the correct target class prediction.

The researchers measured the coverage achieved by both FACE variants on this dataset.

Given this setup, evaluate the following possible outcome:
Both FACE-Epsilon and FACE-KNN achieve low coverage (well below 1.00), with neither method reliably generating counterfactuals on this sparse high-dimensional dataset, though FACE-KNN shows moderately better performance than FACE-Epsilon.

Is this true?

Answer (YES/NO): NO